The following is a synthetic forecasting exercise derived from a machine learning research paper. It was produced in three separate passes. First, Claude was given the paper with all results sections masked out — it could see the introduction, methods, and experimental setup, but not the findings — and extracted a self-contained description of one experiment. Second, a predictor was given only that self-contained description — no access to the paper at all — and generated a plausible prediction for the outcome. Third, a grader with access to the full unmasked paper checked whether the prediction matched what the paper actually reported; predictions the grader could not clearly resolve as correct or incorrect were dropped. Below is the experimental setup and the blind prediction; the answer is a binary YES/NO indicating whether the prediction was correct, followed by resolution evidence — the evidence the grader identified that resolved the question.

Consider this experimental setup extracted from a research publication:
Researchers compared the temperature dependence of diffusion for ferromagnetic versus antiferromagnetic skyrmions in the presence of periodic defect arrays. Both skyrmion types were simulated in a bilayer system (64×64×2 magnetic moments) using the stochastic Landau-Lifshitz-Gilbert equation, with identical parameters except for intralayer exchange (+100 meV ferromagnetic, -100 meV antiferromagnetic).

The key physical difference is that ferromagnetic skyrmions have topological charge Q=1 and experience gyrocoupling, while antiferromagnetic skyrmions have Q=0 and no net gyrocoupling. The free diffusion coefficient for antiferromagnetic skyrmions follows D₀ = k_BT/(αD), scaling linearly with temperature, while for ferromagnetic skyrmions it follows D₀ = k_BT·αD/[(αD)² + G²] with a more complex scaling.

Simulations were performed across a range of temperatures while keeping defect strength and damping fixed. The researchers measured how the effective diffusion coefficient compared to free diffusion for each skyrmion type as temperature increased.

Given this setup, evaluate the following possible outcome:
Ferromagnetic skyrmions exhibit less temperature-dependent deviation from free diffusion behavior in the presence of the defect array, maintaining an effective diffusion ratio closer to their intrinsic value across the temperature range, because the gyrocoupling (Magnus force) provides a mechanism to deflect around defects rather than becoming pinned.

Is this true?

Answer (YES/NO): NO